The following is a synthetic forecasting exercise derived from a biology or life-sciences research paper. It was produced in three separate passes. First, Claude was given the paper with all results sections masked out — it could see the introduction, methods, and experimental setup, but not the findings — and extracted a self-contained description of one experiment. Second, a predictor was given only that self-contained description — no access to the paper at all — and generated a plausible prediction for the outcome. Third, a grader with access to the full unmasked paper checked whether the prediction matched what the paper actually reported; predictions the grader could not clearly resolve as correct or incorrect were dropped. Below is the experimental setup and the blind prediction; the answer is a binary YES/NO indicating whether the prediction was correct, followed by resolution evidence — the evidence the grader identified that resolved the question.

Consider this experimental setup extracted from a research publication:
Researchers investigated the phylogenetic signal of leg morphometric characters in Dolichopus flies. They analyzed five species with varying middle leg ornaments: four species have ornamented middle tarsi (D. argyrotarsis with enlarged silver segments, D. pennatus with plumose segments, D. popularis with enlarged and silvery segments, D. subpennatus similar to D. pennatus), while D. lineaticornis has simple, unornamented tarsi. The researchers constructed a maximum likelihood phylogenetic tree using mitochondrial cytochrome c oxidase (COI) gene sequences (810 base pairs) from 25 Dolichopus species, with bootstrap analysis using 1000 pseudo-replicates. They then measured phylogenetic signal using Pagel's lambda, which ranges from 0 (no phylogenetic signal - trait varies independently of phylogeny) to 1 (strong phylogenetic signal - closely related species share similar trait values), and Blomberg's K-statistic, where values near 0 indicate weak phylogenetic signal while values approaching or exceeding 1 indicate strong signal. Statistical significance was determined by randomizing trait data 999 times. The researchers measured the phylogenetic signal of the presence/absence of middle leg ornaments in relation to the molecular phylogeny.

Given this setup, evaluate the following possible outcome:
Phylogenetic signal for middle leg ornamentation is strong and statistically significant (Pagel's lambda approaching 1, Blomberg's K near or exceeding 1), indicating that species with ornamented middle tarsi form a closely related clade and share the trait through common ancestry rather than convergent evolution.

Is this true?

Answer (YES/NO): NO